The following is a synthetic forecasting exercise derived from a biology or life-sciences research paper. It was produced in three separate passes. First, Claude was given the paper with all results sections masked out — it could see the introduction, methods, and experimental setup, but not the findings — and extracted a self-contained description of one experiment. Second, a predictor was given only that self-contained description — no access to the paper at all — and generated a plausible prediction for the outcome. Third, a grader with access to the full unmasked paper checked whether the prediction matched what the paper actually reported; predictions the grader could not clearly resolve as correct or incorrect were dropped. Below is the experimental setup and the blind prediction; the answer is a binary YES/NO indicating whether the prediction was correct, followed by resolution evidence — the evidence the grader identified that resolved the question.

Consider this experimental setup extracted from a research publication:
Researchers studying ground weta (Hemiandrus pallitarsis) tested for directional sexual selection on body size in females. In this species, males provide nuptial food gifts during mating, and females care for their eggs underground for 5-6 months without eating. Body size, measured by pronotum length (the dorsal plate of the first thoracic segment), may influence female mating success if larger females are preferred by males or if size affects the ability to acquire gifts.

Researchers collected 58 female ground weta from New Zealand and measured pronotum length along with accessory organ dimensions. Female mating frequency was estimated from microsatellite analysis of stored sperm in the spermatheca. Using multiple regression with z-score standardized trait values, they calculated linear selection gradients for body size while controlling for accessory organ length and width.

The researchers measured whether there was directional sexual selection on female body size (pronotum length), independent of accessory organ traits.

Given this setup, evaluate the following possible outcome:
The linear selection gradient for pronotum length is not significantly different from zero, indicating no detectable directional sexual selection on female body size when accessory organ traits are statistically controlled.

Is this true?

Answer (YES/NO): YES